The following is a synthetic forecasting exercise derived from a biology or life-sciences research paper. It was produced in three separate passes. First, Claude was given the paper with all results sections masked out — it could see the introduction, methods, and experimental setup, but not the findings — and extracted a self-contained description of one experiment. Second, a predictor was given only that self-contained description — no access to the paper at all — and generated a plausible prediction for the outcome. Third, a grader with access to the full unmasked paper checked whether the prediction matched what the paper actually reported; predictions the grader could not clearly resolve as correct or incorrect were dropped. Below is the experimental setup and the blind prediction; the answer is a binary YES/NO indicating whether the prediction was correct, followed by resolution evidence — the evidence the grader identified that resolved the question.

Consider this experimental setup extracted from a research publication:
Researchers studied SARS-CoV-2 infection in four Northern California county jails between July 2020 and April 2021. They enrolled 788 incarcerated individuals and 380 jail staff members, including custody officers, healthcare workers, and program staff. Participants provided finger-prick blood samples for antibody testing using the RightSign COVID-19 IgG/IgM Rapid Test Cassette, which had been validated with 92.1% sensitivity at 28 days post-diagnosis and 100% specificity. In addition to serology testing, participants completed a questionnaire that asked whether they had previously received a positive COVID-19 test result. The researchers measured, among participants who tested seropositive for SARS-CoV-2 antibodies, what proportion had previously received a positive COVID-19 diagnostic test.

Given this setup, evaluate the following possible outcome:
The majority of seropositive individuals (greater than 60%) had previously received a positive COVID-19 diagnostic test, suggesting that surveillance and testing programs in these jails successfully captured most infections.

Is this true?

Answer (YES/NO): NO